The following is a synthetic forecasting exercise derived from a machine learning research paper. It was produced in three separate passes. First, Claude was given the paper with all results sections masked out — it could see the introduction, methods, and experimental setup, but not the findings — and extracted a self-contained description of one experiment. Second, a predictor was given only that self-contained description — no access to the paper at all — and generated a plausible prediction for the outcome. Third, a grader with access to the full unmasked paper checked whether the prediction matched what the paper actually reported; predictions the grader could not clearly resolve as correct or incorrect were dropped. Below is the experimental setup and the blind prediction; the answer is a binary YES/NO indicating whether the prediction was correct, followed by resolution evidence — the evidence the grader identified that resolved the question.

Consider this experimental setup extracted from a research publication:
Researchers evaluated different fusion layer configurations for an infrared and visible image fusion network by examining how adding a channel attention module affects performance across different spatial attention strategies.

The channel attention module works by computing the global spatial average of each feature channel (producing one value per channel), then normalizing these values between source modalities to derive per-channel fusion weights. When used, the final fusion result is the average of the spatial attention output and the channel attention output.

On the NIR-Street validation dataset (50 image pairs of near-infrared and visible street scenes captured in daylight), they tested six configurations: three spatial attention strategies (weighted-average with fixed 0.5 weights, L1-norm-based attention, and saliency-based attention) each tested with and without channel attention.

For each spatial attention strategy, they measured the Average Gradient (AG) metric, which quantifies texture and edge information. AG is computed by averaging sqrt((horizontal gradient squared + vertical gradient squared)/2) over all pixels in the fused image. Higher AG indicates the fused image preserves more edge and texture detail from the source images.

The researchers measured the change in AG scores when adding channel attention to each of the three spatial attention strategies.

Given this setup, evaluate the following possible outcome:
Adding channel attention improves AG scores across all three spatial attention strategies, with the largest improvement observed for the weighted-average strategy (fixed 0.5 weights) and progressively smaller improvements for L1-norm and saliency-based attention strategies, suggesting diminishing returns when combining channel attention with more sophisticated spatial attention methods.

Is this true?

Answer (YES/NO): YES